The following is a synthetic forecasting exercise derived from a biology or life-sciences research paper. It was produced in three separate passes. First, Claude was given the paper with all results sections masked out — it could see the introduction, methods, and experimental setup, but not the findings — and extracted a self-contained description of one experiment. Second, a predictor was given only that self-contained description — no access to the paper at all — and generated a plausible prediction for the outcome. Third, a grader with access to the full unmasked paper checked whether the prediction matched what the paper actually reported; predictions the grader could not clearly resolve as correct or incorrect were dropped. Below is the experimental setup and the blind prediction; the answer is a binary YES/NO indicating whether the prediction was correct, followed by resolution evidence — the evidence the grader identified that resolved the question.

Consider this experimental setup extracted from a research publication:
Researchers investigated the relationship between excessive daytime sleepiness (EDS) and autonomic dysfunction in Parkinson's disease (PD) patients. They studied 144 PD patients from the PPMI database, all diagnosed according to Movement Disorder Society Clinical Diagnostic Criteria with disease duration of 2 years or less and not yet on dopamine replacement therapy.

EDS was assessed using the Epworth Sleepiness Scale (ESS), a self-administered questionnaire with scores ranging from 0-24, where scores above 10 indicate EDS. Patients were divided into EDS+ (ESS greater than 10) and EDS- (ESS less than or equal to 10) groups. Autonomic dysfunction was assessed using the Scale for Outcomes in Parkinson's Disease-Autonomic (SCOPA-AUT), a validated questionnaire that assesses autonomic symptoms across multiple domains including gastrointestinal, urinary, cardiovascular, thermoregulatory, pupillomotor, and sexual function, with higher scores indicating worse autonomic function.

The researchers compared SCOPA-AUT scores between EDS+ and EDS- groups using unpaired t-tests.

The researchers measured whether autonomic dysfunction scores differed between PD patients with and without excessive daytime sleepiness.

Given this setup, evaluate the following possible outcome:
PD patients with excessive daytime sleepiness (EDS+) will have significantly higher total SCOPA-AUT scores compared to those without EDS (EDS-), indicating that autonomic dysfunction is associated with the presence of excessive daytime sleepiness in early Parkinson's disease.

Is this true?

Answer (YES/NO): YES